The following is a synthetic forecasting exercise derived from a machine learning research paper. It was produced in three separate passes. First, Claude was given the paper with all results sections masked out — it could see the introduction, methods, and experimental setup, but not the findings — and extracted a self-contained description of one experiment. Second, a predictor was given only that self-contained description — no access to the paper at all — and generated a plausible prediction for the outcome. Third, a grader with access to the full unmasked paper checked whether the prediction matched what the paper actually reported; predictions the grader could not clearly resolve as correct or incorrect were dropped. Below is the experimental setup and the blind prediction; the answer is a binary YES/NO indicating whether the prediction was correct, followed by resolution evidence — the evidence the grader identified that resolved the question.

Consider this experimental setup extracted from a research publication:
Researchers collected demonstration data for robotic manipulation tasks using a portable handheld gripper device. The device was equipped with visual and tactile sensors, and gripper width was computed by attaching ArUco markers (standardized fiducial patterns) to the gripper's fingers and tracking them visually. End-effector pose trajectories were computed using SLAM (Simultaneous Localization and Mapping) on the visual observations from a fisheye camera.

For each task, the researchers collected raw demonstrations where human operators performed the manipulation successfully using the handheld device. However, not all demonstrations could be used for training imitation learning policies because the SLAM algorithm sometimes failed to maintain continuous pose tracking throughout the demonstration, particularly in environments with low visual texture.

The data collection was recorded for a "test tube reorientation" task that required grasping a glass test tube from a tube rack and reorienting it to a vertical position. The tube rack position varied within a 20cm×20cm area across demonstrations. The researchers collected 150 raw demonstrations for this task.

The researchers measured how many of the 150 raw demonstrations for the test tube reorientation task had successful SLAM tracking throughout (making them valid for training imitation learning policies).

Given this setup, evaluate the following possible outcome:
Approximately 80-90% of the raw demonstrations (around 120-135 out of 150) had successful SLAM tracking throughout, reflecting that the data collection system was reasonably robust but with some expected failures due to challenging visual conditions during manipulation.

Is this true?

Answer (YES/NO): YES